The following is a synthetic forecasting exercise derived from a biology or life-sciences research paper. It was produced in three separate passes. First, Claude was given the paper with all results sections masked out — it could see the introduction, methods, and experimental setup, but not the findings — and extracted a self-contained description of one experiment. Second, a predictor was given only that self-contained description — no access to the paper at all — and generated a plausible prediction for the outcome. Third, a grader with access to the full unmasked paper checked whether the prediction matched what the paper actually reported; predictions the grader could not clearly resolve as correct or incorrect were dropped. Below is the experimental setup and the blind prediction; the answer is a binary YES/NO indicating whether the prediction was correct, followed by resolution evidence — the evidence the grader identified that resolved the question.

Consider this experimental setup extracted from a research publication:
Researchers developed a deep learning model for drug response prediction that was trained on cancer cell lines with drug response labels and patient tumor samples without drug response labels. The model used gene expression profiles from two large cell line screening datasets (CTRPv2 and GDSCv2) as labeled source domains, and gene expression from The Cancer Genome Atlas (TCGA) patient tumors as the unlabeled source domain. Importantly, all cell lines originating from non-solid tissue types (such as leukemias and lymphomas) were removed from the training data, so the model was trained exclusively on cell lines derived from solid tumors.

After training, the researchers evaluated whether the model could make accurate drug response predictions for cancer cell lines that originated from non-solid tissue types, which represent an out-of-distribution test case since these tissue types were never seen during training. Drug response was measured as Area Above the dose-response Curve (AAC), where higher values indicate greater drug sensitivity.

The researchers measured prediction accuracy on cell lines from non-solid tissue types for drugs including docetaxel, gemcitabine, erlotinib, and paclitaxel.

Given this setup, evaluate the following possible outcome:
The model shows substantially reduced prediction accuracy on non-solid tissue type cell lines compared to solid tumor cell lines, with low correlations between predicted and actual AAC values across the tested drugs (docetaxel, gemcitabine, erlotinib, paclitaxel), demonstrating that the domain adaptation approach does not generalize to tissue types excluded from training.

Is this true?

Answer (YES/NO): NO